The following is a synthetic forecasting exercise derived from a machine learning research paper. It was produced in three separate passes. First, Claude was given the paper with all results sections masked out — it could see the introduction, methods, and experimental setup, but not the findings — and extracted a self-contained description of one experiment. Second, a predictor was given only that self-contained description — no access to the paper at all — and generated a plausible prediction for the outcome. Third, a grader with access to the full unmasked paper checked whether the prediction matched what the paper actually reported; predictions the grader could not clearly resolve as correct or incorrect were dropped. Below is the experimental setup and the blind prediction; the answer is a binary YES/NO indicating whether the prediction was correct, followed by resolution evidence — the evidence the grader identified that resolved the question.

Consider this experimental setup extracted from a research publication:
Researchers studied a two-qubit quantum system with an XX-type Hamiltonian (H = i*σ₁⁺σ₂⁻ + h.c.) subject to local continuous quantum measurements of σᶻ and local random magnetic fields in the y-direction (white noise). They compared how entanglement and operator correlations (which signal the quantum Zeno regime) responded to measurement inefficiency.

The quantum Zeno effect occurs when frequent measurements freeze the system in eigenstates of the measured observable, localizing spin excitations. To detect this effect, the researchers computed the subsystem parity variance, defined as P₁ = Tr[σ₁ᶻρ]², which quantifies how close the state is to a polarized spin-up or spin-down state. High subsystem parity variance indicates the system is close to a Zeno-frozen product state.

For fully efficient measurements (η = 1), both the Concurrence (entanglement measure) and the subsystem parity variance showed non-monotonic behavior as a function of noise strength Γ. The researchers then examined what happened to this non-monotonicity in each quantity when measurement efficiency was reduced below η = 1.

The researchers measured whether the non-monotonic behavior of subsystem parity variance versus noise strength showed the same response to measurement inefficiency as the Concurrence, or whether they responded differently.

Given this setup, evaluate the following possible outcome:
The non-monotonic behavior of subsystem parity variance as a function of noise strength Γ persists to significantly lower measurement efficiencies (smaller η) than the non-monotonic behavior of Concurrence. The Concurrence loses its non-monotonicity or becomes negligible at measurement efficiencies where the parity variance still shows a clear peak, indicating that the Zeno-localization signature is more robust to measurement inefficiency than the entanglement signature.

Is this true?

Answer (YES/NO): YES